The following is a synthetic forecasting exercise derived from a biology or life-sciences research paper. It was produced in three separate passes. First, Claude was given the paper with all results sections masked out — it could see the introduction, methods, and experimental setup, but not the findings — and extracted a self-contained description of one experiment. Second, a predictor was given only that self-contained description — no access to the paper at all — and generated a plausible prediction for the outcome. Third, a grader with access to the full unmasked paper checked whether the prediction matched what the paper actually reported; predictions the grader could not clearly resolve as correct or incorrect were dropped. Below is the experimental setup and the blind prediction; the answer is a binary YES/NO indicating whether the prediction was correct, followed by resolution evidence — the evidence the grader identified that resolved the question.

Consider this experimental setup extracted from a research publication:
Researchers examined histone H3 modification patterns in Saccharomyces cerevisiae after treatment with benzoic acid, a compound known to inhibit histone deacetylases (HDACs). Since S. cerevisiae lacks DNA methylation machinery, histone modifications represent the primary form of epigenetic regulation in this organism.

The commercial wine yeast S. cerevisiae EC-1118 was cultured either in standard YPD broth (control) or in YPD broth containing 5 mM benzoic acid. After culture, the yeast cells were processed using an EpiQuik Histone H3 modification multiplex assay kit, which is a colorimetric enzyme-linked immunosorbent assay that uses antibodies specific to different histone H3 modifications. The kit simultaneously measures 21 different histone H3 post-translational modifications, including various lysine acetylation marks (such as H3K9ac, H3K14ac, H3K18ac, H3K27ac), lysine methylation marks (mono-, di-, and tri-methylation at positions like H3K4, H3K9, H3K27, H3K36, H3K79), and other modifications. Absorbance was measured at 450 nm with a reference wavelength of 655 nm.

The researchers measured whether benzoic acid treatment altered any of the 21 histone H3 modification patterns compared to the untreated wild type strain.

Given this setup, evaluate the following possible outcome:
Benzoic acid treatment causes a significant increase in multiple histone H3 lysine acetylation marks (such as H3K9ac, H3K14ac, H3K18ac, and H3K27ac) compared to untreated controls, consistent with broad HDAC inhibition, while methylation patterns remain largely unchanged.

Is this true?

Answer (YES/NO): NO